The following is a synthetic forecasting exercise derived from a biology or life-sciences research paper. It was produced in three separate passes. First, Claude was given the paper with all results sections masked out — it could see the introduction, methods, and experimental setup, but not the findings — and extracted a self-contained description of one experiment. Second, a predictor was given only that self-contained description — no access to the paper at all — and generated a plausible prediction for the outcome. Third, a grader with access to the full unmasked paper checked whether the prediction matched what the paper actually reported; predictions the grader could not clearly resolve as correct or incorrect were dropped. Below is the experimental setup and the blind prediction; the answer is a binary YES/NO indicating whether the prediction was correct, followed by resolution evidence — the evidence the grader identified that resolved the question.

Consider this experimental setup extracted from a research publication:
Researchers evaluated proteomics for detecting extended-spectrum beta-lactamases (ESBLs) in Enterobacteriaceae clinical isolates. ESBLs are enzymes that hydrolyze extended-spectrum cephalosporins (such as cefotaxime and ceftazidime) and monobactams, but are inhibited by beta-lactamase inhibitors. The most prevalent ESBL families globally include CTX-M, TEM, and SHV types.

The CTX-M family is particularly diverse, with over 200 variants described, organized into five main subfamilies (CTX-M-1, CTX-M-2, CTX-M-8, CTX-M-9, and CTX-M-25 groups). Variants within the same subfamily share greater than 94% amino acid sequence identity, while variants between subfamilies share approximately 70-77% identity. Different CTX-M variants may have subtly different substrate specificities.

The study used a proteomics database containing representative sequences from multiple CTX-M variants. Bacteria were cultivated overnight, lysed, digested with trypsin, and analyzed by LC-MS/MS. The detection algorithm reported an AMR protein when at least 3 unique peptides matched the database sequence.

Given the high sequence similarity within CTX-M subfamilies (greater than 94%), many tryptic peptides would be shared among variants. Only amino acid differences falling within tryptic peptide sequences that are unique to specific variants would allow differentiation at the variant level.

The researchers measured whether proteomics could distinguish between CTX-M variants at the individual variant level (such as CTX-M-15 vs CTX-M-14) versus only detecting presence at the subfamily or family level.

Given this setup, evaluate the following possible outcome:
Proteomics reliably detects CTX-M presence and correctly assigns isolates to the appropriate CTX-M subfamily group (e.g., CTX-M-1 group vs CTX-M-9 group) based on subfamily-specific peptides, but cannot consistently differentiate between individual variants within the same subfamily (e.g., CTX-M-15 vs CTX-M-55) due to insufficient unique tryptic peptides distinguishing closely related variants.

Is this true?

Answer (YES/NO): NO